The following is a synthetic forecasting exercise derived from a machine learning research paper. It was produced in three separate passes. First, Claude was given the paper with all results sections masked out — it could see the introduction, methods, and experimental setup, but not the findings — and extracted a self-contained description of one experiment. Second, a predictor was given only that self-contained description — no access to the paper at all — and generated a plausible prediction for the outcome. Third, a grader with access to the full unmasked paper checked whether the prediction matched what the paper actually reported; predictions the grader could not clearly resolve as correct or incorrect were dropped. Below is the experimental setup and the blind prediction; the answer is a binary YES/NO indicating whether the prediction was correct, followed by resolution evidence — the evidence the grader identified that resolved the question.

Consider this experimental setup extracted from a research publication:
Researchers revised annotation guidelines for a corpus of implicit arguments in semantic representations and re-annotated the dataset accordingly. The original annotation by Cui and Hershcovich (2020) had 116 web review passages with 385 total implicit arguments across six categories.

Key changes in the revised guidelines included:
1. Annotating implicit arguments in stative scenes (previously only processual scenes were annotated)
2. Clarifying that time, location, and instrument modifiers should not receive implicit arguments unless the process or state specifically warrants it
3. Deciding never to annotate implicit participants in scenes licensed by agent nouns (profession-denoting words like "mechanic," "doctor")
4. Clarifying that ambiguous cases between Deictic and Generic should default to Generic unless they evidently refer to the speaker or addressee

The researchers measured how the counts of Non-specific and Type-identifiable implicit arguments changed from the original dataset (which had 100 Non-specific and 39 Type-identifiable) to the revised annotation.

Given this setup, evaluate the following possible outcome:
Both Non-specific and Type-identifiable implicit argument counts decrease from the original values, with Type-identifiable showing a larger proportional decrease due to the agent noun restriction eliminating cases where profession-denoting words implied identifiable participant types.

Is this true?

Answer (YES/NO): YES